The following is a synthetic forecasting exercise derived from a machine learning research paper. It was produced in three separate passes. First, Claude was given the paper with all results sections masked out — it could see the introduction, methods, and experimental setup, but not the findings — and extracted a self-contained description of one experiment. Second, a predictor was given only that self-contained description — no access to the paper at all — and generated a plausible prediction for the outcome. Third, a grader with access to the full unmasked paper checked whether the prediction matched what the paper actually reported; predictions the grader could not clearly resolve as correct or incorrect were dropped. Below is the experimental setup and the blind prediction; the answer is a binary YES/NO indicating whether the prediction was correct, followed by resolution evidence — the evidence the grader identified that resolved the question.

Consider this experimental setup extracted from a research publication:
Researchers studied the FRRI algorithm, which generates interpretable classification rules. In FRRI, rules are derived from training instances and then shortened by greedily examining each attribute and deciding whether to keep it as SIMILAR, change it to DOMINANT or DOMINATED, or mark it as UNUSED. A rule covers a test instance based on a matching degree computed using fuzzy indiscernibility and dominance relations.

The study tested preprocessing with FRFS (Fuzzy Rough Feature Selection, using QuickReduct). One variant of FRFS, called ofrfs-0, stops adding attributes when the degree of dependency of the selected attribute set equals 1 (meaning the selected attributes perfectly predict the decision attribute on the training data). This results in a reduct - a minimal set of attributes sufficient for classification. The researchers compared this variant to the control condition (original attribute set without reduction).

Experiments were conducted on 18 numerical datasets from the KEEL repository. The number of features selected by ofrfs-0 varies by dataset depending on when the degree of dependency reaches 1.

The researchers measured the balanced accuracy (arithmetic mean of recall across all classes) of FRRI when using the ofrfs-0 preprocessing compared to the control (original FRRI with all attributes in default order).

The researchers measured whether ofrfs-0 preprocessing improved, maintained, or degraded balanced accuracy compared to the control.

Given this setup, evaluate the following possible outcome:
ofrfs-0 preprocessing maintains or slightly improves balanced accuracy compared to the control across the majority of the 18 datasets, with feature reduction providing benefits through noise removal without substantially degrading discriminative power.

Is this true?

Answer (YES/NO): NO